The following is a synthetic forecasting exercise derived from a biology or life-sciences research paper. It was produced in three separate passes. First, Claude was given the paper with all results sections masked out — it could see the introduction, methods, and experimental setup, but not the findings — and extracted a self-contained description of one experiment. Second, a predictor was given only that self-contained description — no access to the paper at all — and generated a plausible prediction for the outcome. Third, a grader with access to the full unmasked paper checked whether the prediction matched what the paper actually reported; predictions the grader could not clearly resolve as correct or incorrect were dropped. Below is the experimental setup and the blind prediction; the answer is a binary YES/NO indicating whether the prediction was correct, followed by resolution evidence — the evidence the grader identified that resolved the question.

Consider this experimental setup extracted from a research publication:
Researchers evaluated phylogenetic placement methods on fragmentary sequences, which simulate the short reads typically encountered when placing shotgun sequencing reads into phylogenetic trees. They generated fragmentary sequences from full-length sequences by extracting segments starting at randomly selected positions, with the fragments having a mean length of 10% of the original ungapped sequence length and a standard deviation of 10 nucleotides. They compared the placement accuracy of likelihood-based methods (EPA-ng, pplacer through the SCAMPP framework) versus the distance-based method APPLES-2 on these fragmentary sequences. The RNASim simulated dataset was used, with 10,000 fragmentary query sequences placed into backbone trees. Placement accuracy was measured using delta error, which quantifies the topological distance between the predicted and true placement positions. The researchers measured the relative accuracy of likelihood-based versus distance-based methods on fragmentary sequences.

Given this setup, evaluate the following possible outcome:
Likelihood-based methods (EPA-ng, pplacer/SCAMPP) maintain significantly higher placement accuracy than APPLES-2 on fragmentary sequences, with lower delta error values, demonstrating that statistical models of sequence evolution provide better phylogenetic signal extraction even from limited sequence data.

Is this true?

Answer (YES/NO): YES